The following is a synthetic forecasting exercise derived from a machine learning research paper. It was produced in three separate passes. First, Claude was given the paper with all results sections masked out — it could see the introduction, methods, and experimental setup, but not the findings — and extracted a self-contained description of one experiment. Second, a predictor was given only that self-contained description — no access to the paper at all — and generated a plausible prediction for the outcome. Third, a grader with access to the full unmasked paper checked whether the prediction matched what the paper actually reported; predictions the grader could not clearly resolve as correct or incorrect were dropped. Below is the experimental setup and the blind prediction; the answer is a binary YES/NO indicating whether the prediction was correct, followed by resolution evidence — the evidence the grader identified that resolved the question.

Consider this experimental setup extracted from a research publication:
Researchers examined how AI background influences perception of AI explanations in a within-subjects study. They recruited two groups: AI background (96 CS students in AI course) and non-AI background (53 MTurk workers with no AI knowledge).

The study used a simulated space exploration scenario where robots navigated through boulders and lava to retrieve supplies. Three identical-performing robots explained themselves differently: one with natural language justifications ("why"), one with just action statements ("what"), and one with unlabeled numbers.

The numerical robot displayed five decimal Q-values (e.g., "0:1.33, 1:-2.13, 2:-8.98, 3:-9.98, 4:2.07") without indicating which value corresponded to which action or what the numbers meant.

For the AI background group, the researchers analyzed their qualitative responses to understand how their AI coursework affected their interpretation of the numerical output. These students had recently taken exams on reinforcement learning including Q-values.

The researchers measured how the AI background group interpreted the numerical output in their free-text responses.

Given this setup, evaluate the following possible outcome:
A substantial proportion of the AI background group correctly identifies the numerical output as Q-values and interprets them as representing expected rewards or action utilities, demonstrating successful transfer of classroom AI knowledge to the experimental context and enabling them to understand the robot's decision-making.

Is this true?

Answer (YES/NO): NO